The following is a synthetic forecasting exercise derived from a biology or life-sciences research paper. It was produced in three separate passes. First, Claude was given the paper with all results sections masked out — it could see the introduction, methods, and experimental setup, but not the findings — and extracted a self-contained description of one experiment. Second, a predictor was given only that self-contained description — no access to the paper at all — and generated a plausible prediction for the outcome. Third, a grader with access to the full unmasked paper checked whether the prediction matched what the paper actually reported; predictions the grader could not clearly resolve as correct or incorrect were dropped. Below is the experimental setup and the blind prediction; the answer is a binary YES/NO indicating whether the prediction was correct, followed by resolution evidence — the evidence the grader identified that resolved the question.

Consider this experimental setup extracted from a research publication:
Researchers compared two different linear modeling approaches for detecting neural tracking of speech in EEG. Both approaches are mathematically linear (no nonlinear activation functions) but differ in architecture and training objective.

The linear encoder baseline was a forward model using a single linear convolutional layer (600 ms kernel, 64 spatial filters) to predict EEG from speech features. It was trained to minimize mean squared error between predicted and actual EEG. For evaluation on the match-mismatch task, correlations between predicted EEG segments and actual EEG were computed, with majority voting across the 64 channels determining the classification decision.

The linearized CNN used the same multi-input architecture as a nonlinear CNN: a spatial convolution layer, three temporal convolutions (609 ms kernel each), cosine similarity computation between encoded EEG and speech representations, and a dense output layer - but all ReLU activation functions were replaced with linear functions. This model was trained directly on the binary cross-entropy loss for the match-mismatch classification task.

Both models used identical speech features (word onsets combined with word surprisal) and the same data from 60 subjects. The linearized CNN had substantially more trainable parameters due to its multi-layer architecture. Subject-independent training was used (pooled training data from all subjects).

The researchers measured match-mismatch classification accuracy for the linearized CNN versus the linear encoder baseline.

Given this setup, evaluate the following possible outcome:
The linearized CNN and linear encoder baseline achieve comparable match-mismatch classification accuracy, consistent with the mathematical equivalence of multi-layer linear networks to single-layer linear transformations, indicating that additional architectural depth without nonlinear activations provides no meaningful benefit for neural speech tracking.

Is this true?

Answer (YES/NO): YES